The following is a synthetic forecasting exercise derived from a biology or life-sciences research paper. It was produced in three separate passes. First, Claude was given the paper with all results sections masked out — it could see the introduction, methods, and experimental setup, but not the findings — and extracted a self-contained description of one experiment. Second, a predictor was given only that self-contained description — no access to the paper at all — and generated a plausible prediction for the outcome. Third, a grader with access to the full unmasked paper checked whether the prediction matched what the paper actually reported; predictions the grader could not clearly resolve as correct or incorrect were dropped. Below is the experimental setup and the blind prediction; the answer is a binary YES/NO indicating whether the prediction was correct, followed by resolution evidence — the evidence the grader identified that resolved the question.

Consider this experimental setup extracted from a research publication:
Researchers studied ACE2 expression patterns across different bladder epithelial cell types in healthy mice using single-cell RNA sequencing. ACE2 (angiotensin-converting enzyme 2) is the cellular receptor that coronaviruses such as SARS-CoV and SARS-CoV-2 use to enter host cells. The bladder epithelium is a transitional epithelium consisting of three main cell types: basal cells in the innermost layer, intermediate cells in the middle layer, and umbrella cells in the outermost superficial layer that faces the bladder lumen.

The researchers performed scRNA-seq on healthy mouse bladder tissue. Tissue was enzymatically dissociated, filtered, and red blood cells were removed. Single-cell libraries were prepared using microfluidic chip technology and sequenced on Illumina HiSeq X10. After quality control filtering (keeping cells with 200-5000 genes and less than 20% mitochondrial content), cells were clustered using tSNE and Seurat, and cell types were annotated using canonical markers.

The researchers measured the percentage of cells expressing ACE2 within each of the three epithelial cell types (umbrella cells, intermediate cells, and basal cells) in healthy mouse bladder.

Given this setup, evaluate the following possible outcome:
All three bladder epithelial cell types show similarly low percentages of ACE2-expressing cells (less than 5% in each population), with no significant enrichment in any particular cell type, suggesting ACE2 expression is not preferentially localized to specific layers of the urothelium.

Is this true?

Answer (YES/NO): NO